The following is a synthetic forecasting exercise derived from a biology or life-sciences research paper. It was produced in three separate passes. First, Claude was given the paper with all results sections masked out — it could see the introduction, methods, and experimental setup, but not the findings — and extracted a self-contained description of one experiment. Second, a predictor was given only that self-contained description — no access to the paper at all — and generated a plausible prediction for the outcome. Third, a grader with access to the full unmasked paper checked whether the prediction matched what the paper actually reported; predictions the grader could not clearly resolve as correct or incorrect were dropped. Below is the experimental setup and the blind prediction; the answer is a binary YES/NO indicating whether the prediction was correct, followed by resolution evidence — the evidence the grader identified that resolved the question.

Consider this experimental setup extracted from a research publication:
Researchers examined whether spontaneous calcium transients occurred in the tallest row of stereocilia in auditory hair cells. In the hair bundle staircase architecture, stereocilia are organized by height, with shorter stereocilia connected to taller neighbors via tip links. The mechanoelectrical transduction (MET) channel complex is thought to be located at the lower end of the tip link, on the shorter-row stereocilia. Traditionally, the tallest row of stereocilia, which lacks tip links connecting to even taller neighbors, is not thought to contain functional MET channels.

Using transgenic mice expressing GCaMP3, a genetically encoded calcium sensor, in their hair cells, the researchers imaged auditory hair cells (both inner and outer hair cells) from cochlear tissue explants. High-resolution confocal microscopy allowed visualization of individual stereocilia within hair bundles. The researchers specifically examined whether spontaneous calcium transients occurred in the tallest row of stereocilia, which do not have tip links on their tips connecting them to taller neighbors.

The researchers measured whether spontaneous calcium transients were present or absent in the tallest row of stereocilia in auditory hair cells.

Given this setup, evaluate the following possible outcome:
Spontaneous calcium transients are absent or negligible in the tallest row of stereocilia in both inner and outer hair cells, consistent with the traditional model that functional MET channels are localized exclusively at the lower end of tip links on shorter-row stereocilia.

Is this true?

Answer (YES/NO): NO